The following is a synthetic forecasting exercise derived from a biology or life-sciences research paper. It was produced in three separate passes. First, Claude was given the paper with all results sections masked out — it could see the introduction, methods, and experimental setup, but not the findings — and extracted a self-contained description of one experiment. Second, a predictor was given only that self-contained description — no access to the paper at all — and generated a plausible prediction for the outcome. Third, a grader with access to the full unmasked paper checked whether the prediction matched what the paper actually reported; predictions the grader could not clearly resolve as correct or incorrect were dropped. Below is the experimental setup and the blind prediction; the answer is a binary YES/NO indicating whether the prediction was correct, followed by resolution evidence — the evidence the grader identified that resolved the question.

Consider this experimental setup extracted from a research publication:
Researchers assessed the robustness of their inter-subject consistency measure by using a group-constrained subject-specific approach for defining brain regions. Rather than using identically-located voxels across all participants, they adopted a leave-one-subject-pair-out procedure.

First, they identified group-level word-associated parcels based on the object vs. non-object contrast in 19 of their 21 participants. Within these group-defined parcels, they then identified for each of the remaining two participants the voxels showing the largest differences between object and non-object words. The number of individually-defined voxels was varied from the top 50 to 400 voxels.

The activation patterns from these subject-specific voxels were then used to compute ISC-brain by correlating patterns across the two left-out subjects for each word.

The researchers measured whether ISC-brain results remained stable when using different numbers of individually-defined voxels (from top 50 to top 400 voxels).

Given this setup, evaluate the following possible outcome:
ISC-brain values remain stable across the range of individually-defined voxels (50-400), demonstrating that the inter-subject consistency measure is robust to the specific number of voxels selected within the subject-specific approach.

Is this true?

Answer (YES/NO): YES